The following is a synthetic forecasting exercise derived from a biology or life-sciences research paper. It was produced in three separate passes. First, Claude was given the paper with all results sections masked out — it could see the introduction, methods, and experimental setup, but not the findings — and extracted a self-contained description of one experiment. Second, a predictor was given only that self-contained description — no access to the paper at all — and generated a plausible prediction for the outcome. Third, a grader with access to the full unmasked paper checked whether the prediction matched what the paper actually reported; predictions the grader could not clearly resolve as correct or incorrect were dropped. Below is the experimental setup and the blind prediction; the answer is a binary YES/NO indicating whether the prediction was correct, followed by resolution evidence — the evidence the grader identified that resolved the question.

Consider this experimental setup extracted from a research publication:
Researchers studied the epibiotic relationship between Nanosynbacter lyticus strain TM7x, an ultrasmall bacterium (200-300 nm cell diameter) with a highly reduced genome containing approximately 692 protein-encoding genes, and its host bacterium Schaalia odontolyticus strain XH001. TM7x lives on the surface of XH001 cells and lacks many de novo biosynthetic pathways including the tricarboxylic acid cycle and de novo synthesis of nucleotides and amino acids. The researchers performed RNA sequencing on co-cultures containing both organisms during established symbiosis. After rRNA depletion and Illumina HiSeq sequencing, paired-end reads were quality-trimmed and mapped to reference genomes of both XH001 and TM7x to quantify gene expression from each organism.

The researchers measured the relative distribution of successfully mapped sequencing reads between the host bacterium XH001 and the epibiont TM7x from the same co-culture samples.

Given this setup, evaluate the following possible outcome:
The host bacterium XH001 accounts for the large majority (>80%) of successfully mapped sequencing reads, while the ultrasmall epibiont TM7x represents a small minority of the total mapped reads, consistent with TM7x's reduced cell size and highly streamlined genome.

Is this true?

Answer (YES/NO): YES